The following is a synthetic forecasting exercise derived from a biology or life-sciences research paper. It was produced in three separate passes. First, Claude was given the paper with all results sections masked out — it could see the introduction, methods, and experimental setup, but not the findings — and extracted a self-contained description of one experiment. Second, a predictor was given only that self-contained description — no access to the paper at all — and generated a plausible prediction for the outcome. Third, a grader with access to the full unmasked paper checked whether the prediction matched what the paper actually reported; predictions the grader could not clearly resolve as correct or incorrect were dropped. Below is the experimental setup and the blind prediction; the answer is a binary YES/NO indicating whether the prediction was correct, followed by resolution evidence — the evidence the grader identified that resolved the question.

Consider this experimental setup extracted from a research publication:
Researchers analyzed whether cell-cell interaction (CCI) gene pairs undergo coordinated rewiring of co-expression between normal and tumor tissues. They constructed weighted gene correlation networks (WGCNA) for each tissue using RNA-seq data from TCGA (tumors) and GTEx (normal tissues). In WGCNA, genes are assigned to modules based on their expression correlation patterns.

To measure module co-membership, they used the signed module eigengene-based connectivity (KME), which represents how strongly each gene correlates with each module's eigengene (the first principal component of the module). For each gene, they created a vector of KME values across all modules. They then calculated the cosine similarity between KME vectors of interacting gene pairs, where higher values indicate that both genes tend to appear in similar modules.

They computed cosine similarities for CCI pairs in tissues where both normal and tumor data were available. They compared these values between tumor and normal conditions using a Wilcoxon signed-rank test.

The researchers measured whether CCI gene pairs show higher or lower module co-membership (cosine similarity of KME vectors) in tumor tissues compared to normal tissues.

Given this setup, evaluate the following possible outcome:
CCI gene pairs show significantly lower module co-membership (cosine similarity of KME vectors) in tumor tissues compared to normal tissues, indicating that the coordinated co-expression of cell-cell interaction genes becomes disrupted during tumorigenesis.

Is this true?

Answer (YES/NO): NO